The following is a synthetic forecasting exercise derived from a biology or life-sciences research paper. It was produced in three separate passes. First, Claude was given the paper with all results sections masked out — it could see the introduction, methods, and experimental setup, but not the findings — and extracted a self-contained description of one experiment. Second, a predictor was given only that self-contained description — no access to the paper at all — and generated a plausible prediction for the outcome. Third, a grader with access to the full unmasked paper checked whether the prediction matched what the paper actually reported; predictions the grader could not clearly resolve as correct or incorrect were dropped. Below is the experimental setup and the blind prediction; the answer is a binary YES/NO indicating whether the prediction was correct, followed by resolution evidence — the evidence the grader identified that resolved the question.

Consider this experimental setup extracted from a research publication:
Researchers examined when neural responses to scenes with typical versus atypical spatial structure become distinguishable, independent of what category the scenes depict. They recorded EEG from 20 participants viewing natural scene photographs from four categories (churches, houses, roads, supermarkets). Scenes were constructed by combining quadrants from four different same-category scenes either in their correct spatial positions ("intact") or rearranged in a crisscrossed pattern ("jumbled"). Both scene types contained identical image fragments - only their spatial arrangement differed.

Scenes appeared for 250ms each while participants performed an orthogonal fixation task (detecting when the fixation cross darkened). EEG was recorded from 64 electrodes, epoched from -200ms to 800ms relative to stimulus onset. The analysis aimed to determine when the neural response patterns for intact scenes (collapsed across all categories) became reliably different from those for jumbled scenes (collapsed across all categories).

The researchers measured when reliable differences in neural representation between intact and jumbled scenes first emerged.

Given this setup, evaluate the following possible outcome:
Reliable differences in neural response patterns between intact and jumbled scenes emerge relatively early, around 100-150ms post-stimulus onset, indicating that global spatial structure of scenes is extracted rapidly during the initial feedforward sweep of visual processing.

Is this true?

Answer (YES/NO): NO